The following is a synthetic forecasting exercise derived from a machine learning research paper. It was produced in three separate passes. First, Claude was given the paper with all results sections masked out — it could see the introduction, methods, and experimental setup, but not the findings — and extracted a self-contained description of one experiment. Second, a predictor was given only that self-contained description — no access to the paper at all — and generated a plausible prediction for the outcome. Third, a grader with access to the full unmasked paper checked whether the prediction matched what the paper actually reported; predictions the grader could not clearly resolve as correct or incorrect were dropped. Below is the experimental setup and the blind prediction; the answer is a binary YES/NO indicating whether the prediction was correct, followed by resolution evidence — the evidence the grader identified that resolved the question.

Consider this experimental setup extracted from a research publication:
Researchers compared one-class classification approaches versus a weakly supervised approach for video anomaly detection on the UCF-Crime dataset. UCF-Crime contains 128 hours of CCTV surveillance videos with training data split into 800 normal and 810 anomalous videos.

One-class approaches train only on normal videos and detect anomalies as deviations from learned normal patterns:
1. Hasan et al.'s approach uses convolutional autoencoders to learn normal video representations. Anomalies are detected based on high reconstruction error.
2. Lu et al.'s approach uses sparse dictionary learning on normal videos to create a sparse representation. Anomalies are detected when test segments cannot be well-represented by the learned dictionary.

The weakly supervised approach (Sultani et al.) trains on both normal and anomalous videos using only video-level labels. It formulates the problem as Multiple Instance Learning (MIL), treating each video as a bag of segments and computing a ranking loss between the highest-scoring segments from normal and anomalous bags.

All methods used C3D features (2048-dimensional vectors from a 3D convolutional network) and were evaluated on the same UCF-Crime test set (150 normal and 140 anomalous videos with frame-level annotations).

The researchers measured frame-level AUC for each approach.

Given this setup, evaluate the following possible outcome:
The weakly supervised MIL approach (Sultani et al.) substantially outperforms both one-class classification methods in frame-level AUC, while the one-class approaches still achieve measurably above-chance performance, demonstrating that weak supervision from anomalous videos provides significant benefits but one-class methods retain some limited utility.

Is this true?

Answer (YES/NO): NO